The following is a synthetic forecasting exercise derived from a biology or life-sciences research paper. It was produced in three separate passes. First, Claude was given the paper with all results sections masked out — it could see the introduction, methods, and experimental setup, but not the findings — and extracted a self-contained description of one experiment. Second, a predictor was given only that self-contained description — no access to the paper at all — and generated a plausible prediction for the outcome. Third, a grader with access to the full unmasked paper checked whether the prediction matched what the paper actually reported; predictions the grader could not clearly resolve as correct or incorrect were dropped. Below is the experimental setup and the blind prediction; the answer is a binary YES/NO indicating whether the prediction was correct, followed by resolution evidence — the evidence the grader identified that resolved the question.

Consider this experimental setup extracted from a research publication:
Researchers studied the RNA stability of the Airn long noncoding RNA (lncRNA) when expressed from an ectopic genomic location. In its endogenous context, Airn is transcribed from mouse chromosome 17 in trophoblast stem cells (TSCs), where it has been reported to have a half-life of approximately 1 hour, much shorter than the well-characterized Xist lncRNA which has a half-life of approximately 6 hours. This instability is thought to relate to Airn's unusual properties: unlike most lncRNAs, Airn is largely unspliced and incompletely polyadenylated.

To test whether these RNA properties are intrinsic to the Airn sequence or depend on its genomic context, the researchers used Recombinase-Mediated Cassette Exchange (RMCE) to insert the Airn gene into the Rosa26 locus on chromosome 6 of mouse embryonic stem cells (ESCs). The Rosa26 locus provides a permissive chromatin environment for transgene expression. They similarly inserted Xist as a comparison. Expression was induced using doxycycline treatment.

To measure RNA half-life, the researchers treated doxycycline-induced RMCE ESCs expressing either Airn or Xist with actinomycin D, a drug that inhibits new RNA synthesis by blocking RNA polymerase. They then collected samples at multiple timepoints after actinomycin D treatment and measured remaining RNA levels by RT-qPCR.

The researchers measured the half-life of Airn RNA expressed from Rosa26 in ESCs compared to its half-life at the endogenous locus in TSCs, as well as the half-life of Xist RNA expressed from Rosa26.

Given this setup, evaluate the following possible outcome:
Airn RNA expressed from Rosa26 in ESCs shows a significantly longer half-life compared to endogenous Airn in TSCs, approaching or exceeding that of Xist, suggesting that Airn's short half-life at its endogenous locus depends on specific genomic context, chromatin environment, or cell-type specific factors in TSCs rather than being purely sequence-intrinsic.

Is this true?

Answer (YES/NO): NO